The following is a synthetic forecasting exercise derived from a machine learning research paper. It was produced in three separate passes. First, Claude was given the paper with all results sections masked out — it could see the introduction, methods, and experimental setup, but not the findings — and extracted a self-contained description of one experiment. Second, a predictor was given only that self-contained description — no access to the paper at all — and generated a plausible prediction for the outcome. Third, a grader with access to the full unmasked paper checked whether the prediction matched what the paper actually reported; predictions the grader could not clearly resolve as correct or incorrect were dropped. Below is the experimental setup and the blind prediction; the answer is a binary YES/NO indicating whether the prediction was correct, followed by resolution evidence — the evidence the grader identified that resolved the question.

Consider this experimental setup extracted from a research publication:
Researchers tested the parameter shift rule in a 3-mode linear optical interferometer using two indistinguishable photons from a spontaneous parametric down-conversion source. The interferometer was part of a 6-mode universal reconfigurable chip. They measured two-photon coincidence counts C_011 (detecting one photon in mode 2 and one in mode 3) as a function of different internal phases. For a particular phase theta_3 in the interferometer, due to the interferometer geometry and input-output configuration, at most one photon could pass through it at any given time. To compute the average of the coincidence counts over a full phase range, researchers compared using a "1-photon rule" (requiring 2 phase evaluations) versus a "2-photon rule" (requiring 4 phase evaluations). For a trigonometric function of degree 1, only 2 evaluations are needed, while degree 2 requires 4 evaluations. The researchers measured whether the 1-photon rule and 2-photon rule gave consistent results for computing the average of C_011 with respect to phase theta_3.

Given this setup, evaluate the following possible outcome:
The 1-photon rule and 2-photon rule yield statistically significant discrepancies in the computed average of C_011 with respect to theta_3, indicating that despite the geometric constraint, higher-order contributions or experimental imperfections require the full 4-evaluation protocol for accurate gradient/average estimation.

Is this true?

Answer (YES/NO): NO